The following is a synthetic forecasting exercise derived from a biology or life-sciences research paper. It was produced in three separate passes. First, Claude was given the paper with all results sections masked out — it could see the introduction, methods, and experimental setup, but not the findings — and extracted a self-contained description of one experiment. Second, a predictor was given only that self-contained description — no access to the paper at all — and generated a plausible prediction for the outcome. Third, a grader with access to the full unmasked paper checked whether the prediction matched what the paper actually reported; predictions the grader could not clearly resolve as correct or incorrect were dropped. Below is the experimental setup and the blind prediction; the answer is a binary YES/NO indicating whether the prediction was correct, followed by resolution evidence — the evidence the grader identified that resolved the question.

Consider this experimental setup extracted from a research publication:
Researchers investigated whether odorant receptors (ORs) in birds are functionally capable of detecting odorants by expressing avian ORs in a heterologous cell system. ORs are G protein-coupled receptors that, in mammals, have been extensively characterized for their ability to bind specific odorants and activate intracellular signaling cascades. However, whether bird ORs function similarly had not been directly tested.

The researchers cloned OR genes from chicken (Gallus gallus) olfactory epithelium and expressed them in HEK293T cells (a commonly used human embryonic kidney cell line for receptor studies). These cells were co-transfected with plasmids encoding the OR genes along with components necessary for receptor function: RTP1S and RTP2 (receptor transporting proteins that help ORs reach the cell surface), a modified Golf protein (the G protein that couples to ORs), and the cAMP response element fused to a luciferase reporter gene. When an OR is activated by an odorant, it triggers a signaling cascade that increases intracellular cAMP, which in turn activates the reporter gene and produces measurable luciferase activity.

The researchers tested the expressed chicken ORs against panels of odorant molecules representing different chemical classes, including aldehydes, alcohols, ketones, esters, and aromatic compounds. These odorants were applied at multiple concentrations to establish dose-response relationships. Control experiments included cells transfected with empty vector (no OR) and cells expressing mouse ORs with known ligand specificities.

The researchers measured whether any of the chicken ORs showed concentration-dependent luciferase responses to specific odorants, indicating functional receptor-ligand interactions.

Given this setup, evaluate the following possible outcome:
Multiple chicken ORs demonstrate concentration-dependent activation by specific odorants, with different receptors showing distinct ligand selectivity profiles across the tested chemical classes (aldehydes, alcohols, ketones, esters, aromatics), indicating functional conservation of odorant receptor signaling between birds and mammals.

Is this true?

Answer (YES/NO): NO